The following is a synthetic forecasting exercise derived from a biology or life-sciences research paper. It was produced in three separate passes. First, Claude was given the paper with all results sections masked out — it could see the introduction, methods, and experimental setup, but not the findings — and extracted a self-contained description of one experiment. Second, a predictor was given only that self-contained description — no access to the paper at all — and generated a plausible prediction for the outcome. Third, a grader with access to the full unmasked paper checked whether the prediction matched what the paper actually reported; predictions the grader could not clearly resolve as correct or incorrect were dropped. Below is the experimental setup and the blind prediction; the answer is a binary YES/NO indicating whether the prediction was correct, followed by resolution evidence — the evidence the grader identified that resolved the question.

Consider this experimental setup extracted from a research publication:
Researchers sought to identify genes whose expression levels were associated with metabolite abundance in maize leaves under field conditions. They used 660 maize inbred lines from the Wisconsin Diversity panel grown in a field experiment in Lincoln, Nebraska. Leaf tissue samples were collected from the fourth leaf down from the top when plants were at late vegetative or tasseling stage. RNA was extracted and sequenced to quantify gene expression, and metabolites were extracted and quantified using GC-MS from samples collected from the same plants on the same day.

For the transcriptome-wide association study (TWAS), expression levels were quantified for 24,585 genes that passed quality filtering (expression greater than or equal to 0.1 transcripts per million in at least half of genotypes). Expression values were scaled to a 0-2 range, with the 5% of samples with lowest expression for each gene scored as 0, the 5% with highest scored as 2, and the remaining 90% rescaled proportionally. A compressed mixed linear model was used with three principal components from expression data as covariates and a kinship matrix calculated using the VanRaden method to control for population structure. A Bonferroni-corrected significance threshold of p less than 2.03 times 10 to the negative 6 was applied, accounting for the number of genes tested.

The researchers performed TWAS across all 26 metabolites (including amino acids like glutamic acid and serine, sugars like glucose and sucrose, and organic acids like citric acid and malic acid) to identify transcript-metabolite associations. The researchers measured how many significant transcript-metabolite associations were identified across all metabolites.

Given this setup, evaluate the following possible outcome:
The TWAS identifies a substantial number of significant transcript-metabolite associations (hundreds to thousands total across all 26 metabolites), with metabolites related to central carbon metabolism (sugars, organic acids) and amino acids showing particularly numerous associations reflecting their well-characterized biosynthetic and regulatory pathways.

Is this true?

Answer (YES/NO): NO